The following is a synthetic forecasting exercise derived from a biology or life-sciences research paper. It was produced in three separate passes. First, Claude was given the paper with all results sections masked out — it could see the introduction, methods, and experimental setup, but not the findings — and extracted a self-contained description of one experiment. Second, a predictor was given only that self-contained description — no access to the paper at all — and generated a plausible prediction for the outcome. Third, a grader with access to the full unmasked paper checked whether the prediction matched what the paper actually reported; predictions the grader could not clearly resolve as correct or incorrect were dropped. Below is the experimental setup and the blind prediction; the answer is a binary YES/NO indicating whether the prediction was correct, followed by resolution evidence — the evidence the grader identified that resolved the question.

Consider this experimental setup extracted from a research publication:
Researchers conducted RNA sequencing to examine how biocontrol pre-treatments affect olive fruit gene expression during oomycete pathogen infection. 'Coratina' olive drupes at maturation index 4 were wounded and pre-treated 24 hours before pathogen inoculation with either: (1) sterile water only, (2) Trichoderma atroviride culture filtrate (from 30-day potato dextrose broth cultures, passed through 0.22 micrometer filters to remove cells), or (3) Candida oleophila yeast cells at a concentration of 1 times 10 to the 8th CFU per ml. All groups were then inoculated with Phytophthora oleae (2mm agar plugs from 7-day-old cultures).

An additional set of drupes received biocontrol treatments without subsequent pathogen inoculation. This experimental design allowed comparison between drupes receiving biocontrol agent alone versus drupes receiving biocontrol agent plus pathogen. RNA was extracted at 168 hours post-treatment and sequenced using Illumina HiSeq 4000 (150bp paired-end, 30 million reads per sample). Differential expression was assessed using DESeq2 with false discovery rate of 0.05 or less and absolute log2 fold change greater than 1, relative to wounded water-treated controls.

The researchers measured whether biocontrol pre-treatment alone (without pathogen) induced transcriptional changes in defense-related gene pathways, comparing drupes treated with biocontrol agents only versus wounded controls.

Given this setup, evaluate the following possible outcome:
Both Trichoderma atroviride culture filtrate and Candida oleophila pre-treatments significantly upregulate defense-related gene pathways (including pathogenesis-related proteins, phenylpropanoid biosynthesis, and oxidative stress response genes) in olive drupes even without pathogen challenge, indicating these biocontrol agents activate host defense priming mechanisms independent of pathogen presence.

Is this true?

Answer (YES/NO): YES